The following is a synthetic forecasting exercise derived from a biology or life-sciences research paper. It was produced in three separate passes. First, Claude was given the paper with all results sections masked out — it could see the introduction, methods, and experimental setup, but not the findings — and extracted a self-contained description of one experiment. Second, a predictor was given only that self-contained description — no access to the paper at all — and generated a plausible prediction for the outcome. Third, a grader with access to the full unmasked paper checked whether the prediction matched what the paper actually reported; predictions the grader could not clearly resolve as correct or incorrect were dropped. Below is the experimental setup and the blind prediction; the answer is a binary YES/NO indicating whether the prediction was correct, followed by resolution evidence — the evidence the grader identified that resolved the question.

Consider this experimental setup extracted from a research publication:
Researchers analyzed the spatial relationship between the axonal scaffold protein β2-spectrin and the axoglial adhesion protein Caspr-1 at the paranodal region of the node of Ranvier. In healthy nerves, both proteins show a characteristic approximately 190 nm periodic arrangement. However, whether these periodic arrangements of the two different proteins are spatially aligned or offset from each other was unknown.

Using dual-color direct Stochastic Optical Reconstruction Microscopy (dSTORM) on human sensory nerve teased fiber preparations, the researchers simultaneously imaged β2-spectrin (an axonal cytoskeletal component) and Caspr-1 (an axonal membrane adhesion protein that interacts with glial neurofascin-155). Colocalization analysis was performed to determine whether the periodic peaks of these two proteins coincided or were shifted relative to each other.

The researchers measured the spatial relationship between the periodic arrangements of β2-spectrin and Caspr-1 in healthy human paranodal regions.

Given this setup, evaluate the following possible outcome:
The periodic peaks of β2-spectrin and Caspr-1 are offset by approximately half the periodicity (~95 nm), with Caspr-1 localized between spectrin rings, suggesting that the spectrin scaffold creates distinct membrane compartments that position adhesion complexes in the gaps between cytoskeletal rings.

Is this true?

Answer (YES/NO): NO